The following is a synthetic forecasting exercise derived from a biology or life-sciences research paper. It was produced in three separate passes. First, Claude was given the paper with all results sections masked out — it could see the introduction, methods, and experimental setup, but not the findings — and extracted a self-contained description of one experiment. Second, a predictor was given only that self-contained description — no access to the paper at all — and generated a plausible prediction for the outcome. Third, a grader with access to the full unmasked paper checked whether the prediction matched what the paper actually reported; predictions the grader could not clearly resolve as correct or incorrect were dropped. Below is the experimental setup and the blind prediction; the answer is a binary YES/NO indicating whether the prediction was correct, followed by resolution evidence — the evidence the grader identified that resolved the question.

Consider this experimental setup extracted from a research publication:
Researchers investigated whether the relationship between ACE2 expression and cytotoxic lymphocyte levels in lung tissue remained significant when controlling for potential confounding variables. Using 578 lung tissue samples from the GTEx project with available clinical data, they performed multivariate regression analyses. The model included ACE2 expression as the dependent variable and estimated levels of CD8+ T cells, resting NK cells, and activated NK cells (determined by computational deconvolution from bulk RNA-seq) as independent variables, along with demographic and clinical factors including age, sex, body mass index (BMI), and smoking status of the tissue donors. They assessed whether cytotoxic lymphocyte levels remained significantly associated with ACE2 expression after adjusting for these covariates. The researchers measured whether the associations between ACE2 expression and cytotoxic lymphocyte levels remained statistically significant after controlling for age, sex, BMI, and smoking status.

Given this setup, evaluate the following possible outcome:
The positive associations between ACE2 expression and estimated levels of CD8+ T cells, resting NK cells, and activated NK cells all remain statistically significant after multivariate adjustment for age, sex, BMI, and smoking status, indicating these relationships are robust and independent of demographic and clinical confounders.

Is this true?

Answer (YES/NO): NO